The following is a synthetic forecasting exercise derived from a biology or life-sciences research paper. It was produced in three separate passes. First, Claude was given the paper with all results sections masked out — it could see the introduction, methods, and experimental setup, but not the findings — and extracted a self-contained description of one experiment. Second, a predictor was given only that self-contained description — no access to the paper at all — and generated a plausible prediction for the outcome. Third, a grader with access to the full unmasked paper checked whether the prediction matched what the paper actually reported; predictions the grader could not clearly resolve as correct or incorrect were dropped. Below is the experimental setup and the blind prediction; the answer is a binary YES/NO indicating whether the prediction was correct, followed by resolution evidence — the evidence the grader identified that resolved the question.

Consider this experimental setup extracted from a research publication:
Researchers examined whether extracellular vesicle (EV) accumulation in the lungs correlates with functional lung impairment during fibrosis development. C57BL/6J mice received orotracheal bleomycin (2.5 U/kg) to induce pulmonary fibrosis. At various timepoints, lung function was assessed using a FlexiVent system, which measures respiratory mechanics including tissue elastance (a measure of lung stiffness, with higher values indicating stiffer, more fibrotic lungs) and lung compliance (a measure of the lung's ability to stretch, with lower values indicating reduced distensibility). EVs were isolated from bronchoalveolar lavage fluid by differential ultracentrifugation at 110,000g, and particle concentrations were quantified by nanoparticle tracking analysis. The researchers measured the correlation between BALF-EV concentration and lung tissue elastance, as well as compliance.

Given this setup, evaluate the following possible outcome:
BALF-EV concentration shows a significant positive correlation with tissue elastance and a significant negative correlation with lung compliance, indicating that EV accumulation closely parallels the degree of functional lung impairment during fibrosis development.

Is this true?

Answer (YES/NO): YES